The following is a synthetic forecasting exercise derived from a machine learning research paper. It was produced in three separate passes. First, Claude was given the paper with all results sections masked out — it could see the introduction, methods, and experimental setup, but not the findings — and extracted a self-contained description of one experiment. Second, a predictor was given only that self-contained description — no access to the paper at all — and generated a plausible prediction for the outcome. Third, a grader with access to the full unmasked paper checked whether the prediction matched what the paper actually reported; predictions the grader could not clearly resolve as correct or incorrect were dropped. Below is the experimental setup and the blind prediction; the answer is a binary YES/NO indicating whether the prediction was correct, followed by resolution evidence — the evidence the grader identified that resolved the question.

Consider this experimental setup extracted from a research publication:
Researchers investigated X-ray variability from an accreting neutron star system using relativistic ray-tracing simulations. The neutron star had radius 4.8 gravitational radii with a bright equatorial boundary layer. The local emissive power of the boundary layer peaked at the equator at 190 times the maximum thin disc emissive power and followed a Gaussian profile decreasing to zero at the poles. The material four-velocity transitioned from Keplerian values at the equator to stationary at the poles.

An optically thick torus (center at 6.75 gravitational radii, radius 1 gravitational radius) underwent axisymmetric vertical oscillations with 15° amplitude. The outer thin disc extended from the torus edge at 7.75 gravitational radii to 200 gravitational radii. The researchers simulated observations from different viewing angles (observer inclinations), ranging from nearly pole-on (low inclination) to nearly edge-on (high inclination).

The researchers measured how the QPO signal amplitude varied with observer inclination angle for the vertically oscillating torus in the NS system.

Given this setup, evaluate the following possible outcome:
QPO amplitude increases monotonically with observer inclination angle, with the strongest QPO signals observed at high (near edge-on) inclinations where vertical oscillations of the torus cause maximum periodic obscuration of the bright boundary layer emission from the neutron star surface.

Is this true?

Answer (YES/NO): NO